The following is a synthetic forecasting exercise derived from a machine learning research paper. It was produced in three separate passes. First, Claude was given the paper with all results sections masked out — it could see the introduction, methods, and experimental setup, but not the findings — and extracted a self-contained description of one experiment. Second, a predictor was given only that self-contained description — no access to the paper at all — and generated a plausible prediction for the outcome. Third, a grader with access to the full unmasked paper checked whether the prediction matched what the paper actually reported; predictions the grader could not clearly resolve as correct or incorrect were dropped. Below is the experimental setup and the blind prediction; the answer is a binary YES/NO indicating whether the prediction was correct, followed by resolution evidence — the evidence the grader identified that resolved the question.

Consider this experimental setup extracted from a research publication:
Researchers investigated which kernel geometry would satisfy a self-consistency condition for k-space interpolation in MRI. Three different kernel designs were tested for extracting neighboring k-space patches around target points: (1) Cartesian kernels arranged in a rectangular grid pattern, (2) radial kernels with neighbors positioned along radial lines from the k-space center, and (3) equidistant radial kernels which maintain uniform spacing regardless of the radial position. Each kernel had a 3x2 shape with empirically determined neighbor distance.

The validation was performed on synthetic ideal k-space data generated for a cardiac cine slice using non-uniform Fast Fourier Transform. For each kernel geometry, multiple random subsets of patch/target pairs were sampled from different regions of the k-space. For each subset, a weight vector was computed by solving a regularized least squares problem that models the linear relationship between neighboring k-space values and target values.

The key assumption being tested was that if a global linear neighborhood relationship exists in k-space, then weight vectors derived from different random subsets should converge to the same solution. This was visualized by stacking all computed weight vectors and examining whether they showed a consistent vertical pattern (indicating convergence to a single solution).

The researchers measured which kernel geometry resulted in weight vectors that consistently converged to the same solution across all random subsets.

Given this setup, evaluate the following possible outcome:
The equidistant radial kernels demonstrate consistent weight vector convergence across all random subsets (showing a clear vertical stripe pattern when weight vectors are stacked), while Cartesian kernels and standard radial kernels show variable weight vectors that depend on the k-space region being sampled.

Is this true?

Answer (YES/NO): NO